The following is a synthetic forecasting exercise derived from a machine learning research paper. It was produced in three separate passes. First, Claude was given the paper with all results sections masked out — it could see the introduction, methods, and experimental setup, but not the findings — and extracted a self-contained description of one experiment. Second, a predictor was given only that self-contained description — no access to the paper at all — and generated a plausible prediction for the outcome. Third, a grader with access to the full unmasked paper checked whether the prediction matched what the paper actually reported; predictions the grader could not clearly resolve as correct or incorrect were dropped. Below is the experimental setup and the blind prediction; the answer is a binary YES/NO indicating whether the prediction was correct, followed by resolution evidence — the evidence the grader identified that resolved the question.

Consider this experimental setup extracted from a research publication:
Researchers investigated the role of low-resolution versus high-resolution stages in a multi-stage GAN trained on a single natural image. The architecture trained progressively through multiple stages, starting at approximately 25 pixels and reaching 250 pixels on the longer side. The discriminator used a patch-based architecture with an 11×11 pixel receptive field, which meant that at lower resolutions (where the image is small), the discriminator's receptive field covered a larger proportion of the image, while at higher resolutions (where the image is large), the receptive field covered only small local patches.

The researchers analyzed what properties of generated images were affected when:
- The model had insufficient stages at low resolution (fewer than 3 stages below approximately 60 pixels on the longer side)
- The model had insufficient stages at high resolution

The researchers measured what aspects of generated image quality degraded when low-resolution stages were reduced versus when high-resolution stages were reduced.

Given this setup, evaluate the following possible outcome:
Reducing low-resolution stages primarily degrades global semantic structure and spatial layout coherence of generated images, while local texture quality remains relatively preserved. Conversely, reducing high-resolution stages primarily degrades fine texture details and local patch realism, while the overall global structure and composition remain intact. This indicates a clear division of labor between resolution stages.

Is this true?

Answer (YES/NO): NO